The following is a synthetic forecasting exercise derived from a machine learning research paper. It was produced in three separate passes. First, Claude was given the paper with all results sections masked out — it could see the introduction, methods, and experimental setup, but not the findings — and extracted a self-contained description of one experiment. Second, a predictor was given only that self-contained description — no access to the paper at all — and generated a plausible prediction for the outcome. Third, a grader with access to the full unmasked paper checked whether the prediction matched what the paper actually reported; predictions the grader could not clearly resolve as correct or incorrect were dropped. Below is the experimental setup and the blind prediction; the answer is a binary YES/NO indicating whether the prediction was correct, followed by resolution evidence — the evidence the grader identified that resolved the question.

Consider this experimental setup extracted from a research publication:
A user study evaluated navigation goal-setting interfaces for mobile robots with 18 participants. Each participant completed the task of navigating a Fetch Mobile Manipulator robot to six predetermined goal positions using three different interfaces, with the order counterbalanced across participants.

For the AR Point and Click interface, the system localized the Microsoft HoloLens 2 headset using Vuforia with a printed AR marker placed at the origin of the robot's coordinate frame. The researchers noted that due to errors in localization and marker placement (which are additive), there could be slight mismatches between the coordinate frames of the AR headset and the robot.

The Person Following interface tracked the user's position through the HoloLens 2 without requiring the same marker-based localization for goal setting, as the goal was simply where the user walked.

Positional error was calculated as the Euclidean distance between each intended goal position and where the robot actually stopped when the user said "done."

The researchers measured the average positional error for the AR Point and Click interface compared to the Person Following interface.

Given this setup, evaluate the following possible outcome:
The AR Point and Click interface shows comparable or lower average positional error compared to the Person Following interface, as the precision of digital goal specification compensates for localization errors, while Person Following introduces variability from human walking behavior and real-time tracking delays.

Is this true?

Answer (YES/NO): YES